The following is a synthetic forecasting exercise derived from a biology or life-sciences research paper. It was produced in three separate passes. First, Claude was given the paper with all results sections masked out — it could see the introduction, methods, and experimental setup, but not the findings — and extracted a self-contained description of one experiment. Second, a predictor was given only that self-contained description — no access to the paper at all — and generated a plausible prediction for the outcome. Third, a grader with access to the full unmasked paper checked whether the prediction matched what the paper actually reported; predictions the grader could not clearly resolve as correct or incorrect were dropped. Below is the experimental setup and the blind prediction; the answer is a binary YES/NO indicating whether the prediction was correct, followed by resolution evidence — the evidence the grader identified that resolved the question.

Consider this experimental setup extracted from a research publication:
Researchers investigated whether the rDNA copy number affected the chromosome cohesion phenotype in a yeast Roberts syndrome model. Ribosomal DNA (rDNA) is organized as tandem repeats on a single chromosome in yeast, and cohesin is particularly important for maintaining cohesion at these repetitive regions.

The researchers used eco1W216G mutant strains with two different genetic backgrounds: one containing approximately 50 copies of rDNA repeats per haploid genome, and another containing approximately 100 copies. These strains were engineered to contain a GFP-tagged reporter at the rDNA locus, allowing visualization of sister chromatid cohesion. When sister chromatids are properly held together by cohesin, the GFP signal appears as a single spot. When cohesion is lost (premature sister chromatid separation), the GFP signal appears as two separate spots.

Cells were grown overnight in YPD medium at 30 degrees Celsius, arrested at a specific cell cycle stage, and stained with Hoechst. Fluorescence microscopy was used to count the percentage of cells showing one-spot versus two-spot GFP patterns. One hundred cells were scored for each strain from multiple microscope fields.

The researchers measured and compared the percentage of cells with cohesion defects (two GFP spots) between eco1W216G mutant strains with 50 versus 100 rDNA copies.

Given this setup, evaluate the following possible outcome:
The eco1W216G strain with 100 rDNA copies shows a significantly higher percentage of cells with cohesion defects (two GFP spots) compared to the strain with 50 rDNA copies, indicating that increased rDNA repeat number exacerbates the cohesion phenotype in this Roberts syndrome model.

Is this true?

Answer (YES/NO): NO